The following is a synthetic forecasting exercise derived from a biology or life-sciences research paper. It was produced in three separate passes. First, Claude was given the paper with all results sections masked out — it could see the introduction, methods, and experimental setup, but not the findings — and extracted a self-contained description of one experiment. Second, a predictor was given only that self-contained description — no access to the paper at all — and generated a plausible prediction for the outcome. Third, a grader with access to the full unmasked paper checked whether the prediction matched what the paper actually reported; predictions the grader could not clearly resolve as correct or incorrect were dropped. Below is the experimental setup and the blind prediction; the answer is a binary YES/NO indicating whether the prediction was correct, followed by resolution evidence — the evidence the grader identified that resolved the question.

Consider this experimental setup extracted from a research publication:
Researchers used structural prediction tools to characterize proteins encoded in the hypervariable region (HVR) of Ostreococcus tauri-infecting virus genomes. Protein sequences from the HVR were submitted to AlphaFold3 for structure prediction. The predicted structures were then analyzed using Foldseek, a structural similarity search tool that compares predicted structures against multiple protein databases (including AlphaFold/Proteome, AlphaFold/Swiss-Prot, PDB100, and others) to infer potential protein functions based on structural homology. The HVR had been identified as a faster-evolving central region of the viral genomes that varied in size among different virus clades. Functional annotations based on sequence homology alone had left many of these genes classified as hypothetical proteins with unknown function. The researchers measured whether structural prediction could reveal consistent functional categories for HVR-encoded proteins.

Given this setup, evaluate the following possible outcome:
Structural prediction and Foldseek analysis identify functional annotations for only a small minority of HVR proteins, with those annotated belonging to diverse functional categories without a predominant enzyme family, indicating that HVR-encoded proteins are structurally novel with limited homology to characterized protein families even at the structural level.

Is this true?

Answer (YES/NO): NO